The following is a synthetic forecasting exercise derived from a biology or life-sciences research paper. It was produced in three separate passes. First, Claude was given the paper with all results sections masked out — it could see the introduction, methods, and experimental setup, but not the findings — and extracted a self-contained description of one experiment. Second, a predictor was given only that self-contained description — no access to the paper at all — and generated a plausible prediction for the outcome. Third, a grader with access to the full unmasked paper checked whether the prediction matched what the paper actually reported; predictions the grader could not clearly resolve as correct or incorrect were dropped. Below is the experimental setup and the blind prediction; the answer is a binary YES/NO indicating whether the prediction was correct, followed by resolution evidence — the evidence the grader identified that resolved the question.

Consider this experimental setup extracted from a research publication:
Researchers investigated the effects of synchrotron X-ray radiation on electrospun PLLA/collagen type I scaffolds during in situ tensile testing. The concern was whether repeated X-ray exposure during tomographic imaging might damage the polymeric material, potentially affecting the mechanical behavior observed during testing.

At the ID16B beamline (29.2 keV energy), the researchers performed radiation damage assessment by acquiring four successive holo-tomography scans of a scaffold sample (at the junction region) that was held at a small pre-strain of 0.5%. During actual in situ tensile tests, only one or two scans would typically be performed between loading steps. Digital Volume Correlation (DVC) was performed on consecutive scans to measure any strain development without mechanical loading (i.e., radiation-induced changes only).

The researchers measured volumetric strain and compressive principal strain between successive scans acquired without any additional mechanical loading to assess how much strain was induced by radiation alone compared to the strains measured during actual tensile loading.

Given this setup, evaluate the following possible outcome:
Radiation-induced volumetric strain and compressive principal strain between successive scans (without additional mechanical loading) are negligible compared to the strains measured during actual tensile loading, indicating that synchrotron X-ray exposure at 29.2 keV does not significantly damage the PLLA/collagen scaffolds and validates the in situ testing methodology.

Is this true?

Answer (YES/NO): NO